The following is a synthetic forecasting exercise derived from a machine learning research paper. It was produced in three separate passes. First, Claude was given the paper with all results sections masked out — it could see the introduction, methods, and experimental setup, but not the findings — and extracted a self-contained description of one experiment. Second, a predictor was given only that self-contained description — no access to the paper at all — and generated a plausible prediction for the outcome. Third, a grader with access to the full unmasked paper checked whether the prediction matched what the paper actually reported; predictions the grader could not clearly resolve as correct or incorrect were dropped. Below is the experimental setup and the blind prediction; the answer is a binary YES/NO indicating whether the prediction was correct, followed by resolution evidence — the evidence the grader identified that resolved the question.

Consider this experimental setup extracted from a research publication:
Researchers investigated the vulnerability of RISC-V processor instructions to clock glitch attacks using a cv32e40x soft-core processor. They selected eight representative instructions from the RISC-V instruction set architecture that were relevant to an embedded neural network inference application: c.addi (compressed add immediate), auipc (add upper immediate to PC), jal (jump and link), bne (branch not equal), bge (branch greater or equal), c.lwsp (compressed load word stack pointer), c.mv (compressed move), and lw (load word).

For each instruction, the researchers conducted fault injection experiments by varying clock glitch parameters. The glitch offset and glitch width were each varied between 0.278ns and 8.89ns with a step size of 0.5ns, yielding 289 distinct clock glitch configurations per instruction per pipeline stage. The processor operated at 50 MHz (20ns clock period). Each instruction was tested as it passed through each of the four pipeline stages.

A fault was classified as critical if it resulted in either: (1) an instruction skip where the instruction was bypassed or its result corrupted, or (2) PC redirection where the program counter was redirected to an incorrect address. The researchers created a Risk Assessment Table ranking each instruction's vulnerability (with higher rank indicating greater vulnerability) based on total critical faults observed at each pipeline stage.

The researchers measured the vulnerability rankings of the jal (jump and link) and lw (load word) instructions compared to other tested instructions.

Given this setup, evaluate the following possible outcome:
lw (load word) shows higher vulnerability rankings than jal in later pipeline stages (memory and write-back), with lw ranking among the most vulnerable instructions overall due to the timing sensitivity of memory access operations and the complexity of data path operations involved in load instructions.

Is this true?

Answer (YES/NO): NO